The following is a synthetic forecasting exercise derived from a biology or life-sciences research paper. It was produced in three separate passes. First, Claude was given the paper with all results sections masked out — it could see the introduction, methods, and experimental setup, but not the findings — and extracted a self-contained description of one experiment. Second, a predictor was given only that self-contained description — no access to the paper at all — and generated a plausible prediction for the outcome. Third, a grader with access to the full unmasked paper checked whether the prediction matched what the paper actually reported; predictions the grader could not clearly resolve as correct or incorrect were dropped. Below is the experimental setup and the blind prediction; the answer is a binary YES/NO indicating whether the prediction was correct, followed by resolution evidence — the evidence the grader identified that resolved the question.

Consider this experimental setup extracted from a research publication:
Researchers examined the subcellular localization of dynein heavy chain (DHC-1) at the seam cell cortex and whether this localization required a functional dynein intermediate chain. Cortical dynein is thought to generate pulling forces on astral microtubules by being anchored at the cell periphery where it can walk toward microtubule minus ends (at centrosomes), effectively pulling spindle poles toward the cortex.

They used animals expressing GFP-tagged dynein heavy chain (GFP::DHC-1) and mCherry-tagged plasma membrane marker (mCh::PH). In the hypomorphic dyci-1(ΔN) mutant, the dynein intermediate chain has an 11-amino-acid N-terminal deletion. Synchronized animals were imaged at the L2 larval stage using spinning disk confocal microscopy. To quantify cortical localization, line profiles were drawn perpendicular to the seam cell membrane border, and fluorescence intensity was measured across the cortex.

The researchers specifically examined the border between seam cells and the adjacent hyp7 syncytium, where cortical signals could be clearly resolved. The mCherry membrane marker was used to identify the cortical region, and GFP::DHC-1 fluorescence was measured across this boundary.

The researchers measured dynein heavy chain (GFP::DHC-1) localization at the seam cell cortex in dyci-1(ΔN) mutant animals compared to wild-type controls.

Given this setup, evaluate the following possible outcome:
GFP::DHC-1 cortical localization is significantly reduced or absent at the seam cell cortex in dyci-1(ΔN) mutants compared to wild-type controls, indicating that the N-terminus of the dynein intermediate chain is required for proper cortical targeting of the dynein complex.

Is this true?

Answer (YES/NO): YES